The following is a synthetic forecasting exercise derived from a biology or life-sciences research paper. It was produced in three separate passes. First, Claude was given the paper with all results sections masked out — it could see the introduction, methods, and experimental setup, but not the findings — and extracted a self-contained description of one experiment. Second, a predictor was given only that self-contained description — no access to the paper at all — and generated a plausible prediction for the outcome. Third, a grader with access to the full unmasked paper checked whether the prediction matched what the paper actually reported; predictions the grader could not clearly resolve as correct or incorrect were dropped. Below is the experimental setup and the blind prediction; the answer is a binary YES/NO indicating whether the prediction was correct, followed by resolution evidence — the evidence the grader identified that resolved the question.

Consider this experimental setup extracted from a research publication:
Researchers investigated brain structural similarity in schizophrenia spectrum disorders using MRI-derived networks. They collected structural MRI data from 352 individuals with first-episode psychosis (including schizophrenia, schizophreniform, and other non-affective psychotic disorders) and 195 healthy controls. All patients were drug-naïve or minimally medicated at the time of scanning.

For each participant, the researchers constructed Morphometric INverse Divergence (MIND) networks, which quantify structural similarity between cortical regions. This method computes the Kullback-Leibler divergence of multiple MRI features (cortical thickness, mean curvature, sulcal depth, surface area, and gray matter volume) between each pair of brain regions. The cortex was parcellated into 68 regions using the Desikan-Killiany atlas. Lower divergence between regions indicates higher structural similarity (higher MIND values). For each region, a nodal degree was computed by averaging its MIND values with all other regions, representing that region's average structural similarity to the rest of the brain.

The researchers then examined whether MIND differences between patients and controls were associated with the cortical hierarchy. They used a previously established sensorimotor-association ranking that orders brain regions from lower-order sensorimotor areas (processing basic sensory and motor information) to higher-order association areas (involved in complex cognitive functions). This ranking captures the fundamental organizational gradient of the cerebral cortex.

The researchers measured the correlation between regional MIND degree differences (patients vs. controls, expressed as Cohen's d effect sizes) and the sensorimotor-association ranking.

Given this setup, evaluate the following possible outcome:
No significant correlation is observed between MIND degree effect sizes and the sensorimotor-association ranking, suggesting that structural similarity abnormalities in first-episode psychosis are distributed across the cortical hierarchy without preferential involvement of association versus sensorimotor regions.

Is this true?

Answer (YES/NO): NO